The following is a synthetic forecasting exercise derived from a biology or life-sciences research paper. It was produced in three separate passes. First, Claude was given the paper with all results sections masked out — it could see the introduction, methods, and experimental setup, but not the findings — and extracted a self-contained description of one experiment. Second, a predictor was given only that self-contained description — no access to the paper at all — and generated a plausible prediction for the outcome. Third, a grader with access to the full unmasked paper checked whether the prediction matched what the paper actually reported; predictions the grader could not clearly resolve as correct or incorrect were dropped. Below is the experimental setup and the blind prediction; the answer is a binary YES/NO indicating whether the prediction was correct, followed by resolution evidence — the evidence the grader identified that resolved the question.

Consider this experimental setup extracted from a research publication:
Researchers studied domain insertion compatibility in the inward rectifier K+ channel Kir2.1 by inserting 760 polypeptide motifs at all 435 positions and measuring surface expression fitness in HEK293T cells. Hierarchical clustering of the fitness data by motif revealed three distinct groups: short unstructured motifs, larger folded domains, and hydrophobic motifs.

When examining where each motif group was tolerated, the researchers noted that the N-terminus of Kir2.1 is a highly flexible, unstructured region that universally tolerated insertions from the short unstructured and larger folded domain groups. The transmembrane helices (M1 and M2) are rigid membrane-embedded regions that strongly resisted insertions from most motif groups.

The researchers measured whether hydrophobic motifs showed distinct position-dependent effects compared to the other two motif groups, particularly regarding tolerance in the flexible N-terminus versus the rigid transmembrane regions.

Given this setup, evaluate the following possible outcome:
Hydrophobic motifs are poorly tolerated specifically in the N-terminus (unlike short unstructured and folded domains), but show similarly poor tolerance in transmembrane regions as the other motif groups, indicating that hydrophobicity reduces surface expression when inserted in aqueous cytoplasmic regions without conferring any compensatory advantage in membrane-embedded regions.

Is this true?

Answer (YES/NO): NO